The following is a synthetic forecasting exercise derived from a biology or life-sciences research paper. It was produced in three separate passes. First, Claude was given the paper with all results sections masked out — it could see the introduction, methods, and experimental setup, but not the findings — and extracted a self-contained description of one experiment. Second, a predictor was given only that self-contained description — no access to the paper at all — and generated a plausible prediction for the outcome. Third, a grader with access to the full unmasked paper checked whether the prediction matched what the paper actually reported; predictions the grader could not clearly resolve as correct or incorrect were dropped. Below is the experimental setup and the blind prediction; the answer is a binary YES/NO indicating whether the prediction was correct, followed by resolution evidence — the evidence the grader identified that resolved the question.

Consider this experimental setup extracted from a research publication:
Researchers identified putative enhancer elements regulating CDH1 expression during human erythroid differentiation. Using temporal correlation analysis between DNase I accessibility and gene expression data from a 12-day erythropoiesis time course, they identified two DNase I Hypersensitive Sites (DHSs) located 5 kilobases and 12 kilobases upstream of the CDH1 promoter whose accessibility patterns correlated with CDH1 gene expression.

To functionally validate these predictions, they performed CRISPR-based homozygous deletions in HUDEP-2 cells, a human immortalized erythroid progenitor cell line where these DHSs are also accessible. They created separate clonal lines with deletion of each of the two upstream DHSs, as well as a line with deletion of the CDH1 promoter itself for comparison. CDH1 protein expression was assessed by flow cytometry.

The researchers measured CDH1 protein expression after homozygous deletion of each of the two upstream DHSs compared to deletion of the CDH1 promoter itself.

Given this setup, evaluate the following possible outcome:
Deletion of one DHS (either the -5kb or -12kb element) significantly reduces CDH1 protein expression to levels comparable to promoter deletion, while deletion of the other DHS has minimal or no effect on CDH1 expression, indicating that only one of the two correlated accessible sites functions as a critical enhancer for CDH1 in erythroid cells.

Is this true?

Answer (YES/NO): NO